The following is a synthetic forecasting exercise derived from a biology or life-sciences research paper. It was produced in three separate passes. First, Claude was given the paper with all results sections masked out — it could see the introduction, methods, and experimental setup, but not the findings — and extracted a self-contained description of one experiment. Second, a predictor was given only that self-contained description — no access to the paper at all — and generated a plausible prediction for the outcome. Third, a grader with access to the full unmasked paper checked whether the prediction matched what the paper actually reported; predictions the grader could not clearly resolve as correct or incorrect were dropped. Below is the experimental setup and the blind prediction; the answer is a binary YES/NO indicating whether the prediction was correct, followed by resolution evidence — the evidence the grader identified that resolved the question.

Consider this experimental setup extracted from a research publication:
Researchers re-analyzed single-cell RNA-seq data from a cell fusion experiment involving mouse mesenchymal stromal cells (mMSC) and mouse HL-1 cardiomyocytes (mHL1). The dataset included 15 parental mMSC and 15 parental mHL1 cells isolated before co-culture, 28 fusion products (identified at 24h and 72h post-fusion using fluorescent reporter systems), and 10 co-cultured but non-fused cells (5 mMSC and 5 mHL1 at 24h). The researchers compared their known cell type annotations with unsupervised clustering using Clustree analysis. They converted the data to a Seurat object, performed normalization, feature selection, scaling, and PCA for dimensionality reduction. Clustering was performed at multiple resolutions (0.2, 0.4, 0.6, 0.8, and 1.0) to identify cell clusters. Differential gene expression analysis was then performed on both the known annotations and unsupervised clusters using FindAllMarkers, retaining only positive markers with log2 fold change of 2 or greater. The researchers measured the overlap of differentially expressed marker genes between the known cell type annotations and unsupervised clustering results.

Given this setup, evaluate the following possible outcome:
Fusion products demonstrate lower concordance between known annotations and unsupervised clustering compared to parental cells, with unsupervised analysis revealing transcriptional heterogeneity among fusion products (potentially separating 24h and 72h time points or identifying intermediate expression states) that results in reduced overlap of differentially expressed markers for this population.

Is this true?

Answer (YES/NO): NO